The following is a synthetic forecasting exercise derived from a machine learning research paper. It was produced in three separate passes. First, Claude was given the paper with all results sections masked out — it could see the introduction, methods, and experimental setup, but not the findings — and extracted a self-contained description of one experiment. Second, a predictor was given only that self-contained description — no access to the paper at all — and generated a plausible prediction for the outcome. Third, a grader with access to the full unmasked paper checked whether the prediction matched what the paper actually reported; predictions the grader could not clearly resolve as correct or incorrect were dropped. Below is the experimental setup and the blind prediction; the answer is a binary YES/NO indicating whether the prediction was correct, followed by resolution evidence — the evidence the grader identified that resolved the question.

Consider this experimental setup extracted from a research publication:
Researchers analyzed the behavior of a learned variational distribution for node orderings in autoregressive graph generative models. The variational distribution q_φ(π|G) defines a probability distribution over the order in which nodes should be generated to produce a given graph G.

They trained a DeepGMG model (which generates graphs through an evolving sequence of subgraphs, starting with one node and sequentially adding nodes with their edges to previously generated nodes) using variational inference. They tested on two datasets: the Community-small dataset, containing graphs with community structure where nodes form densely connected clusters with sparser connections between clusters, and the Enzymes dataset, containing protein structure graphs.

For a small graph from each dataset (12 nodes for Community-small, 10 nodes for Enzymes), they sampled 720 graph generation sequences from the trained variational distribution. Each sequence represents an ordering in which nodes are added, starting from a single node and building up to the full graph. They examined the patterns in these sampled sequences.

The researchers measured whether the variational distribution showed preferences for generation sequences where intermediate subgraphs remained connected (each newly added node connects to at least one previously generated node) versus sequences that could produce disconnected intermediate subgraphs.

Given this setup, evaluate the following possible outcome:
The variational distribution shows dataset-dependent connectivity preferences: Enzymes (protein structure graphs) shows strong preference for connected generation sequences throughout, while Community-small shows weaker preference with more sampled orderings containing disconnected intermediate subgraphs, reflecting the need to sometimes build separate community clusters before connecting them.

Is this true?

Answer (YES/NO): NO